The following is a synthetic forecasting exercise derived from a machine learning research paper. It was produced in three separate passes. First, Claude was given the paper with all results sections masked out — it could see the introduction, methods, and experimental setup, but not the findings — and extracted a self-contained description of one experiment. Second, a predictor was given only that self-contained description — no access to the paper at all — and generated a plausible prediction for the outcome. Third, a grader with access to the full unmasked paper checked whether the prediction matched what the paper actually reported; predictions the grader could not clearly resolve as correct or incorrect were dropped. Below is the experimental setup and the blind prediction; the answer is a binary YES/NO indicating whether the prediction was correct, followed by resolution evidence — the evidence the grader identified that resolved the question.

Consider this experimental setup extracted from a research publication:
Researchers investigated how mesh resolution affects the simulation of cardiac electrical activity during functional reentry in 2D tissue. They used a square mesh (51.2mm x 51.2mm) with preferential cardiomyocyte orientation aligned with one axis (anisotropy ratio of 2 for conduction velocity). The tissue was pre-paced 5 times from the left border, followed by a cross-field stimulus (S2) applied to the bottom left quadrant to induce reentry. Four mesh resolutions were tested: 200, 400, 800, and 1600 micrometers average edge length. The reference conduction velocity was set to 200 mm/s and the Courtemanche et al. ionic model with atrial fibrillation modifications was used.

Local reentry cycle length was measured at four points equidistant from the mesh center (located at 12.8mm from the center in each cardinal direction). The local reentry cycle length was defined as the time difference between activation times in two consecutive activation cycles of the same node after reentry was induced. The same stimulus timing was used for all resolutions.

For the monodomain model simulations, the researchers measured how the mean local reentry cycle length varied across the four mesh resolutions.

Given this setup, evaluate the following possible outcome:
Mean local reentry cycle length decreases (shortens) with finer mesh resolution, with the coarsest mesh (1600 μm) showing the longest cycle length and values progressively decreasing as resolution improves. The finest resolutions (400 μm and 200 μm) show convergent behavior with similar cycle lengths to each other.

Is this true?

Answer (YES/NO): NO